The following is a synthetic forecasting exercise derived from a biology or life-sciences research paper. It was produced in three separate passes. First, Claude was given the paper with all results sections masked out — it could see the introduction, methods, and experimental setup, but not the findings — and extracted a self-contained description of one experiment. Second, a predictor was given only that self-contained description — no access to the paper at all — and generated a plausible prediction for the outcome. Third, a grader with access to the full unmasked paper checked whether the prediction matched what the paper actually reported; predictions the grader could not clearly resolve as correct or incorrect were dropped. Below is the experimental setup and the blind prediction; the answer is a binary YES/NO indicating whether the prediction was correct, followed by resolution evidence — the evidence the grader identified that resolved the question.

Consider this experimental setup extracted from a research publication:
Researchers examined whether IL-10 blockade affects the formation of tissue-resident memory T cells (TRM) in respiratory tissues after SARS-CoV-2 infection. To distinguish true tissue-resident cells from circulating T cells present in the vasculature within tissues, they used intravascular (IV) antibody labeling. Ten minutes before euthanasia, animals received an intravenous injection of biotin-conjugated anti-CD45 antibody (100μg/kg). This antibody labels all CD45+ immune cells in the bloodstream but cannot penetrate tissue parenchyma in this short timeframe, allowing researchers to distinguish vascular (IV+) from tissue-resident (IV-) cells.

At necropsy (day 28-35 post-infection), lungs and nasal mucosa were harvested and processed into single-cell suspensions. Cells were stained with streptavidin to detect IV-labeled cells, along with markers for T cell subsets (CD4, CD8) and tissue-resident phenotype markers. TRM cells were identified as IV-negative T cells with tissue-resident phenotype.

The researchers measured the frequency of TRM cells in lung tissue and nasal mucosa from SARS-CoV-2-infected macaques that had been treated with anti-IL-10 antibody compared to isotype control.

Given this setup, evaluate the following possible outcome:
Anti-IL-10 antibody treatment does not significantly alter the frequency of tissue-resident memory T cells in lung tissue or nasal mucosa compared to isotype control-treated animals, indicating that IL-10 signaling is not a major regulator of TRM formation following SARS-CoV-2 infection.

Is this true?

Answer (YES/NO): NO